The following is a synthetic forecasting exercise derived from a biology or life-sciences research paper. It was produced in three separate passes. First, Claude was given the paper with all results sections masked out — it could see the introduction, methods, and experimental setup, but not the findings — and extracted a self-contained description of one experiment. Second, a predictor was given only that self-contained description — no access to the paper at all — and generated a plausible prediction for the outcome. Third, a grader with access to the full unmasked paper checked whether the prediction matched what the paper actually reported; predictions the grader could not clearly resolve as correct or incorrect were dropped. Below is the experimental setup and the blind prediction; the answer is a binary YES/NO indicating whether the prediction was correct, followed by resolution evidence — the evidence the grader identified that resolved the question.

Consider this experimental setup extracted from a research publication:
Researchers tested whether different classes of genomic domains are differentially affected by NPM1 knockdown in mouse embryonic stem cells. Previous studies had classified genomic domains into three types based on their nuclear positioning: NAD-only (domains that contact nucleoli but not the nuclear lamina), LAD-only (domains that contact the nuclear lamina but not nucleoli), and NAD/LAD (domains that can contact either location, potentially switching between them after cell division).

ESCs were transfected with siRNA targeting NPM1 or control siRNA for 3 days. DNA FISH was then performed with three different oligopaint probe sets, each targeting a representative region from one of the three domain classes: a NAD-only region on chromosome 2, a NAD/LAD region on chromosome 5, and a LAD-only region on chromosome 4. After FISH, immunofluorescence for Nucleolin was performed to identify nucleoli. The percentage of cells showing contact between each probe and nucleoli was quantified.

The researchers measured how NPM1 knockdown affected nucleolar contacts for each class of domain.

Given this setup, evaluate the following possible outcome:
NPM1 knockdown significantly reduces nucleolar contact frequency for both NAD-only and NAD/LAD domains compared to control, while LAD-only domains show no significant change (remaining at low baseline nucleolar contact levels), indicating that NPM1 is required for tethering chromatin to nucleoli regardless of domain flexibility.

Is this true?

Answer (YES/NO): YES